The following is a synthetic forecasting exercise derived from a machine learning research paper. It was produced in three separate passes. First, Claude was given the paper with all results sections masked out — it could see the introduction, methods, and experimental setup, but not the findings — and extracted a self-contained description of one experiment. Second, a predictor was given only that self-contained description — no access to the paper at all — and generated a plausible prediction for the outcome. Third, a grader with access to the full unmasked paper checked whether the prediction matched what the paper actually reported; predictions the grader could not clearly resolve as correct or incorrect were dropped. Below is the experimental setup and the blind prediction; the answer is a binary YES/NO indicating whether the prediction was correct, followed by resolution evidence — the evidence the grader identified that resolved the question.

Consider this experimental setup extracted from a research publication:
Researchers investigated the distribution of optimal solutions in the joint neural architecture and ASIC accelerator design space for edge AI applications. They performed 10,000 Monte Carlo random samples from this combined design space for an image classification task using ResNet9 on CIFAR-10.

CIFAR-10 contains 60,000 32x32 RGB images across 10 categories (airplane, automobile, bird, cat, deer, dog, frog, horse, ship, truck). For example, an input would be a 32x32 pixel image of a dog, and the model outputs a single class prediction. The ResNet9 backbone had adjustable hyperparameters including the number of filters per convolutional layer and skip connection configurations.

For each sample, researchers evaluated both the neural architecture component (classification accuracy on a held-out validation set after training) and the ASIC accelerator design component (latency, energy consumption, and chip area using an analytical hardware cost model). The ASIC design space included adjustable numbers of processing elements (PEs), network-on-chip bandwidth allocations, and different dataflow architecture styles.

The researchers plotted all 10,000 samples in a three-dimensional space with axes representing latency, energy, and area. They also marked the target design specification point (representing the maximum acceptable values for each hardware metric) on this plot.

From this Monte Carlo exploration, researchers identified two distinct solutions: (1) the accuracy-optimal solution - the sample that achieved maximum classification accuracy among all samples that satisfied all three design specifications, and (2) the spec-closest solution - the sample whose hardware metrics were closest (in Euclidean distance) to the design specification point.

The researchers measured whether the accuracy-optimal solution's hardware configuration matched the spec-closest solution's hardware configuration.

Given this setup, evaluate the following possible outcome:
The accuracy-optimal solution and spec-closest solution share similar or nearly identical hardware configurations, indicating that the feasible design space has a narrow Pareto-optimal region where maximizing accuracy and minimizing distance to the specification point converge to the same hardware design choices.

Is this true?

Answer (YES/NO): NO